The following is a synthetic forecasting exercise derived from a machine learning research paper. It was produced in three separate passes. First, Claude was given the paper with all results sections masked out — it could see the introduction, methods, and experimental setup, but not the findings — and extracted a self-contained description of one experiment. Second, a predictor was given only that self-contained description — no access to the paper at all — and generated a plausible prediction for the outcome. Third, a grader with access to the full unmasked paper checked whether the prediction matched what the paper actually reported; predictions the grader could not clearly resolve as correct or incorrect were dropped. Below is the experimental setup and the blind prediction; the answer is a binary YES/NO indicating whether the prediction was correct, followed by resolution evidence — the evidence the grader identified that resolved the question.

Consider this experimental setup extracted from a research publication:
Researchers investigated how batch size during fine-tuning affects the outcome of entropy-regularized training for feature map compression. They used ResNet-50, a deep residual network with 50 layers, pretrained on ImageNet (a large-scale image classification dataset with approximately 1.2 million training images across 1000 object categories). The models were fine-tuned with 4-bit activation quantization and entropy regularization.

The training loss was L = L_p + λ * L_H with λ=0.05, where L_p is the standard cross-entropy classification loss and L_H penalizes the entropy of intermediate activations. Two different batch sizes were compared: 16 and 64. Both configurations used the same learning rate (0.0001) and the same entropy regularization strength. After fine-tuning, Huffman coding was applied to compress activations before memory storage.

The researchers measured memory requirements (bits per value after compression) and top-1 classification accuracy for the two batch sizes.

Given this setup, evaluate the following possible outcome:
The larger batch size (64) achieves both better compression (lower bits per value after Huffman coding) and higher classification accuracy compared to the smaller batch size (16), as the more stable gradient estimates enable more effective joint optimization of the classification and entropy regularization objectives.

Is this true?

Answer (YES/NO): NO